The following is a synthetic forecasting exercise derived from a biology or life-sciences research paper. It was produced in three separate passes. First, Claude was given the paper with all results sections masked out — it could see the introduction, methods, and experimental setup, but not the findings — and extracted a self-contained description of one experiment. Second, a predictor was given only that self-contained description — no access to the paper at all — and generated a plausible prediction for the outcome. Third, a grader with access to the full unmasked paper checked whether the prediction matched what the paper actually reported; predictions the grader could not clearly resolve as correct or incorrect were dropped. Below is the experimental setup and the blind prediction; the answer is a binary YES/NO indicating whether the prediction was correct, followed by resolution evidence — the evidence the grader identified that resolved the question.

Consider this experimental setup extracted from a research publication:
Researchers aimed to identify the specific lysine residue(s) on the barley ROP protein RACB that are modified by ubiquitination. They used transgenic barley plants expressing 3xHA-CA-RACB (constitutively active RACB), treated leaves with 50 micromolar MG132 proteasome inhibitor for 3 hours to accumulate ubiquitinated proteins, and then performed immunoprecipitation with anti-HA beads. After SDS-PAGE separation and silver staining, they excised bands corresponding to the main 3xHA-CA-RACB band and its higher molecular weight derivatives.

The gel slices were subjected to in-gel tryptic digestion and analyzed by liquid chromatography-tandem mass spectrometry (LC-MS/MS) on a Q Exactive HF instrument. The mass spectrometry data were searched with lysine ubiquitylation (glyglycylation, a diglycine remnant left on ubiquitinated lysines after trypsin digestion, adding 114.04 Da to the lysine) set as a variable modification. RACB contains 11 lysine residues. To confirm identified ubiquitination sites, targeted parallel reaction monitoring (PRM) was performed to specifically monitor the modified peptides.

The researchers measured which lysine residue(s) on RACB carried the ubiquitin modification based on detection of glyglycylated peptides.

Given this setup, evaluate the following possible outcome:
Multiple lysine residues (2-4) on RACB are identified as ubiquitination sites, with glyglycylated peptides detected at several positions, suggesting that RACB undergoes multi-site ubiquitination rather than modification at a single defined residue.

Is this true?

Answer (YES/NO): NO